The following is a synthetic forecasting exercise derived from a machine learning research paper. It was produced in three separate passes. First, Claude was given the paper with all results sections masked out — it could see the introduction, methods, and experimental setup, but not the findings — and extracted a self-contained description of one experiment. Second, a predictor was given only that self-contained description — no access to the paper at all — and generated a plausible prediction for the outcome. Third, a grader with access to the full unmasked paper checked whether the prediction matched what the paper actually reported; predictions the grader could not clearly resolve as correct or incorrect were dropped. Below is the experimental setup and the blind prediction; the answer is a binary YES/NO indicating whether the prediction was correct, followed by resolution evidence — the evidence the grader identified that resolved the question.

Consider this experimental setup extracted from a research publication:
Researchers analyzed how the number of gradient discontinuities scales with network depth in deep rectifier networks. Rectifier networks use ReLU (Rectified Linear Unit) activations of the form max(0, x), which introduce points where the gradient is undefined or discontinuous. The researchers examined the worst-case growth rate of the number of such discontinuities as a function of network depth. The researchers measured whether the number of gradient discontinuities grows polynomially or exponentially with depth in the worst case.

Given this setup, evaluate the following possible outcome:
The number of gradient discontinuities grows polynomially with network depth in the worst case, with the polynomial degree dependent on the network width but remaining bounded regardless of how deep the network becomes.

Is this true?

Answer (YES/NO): NO